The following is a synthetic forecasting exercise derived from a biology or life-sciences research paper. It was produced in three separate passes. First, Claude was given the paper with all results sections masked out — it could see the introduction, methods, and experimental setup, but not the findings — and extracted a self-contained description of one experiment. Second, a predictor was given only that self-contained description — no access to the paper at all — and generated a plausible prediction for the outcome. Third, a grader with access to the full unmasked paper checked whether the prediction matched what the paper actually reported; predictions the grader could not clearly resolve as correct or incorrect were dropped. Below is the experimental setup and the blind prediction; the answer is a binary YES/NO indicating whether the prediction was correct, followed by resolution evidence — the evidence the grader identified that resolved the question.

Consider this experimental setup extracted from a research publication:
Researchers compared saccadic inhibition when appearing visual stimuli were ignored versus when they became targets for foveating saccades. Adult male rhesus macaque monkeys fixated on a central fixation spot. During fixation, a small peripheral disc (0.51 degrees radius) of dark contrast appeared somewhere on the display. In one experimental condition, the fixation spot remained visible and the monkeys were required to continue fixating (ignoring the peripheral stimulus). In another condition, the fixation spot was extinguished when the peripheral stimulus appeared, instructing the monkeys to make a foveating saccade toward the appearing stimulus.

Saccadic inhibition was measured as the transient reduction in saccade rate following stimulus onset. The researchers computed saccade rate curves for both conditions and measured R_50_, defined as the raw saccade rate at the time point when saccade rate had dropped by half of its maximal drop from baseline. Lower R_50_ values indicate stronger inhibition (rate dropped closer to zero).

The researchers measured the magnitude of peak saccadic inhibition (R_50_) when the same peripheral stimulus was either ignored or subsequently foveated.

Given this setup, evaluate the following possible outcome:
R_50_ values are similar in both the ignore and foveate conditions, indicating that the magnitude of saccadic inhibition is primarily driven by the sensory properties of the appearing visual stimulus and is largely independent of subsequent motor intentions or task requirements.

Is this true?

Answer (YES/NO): NO